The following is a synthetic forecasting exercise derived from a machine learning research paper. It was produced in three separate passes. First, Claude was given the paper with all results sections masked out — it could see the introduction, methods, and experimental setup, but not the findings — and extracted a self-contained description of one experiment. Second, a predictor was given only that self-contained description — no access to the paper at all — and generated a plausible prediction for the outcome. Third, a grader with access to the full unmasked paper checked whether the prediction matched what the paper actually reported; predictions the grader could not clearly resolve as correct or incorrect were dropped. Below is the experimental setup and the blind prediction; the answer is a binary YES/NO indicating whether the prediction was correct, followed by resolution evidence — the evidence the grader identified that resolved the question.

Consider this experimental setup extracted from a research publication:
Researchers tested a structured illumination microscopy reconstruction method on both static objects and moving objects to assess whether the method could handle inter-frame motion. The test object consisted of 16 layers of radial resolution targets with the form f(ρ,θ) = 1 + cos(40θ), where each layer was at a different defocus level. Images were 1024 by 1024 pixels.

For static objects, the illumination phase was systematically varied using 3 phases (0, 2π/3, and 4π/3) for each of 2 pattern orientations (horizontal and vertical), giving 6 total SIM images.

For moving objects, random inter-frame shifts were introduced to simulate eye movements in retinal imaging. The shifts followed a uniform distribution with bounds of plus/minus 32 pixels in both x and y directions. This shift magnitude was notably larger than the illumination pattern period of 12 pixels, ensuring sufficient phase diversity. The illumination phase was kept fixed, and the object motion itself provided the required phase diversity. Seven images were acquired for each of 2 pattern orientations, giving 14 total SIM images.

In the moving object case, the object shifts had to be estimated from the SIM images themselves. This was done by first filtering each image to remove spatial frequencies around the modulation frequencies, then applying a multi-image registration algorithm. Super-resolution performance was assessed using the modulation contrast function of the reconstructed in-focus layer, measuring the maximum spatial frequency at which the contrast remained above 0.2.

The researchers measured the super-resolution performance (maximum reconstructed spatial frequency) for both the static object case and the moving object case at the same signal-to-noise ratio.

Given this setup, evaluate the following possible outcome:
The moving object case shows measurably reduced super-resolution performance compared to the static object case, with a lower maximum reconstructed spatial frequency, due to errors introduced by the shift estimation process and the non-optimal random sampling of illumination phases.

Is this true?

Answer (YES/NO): NO